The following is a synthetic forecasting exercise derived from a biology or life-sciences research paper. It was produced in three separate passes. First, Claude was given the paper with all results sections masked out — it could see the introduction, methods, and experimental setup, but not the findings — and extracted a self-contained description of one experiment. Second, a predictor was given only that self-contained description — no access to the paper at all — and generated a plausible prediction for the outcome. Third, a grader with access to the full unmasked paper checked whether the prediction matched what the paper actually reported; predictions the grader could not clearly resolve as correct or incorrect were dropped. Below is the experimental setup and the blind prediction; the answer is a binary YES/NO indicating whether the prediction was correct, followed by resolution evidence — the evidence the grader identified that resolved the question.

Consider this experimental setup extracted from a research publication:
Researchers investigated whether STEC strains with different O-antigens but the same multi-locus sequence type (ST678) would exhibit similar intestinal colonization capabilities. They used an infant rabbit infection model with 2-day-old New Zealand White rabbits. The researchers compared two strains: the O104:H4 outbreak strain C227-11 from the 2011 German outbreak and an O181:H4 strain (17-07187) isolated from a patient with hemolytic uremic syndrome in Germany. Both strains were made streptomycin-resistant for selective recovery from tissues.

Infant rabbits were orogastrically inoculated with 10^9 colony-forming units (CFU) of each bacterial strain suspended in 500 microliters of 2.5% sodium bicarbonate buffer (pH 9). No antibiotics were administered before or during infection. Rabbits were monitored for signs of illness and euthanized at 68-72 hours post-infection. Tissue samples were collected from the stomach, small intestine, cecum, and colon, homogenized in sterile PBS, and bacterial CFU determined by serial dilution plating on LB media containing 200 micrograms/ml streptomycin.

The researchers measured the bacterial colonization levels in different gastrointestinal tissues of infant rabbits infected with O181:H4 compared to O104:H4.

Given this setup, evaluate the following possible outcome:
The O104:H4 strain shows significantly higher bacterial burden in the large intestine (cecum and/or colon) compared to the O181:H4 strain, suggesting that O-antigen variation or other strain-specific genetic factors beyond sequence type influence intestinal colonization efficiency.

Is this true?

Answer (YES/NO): NO